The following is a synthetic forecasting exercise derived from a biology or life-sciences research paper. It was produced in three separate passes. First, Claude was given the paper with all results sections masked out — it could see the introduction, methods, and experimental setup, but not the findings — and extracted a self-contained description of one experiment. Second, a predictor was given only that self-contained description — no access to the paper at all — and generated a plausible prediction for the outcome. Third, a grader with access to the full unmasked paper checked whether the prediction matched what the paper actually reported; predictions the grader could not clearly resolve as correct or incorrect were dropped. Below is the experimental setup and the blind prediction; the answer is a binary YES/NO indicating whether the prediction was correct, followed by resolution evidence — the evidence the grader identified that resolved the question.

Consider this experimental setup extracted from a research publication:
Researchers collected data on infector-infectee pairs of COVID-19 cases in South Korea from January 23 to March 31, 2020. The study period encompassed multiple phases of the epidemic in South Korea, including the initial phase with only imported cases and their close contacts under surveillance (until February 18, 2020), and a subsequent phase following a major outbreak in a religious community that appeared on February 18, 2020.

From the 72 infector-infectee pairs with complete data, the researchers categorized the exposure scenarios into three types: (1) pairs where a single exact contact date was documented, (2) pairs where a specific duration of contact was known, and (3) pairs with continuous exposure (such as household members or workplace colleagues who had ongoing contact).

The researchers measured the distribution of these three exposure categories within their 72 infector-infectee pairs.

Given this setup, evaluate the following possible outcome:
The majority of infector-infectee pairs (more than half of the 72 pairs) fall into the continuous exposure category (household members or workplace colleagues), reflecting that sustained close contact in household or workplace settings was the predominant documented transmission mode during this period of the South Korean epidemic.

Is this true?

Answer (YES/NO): NO